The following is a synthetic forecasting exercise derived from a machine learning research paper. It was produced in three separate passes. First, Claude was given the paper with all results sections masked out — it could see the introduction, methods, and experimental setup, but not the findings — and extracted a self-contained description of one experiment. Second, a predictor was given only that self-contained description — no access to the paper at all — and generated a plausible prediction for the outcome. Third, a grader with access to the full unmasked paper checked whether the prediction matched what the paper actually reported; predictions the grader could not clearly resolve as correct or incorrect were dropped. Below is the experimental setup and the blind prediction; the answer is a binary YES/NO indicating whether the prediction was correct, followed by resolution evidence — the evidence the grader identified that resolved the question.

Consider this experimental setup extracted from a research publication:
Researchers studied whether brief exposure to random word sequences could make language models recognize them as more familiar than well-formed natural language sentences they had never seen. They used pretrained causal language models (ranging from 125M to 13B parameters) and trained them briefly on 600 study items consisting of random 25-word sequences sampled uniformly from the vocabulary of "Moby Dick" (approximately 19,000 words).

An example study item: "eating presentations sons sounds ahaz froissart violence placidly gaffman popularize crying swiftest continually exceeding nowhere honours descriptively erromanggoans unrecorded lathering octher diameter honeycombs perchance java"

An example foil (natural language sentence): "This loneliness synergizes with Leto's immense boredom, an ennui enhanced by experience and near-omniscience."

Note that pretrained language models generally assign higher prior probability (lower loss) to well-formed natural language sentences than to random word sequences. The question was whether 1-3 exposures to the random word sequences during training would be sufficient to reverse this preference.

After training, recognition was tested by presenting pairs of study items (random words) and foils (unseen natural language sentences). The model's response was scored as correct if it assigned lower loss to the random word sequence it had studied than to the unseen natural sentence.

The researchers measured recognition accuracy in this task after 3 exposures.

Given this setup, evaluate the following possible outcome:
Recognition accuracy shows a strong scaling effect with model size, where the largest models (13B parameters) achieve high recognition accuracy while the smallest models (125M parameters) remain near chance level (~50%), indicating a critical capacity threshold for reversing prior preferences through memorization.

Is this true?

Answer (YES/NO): NO